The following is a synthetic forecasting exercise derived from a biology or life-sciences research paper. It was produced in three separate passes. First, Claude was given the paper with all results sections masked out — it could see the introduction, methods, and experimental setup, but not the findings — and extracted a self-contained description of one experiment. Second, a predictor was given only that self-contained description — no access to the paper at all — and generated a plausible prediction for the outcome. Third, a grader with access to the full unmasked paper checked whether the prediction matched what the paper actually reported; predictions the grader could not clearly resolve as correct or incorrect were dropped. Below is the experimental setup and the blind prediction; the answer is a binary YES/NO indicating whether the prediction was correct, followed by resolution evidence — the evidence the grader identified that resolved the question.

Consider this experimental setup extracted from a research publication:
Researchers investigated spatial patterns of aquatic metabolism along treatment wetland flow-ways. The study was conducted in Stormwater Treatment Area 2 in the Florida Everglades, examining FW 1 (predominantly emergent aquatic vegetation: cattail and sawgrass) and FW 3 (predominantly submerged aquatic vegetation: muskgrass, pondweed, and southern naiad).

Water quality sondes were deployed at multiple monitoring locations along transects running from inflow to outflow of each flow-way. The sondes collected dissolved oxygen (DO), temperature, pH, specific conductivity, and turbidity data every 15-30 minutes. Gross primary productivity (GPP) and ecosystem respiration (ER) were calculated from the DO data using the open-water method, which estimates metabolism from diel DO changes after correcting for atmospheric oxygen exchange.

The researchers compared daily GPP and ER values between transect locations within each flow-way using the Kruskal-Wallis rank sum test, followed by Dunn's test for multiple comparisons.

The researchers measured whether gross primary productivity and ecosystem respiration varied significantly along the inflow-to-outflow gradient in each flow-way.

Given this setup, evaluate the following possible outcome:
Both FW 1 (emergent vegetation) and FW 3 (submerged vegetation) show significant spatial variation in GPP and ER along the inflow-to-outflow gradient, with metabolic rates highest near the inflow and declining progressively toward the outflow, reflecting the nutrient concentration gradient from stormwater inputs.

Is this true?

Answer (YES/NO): NO